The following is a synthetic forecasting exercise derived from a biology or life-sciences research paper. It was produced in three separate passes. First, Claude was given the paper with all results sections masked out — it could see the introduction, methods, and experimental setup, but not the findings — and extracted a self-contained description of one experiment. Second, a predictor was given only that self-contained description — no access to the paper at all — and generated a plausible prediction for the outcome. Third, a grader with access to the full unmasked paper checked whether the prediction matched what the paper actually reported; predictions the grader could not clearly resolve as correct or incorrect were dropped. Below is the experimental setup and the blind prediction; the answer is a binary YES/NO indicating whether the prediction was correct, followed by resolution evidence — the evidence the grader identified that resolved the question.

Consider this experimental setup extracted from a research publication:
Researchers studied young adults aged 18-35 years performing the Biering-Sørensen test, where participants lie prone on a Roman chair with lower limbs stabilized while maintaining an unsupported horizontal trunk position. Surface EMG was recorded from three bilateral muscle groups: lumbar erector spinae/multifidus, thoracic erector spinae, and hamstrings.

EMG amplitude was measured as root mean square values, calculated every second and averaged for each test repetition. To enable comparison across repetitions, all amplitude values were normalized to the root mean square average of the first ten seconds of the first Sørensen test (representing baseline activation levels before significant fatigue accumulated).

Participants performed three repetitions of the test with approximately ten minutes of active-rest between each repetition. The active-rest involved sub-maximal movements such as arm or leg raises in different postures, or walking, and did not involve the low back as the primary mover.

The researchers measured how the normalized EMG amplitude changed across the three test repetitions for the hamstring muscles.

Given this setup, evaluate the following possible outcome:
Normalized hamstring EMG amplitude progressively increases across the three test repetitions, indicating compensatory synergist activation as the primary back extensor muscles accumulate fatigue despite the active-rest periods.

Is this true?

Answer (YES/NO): YES